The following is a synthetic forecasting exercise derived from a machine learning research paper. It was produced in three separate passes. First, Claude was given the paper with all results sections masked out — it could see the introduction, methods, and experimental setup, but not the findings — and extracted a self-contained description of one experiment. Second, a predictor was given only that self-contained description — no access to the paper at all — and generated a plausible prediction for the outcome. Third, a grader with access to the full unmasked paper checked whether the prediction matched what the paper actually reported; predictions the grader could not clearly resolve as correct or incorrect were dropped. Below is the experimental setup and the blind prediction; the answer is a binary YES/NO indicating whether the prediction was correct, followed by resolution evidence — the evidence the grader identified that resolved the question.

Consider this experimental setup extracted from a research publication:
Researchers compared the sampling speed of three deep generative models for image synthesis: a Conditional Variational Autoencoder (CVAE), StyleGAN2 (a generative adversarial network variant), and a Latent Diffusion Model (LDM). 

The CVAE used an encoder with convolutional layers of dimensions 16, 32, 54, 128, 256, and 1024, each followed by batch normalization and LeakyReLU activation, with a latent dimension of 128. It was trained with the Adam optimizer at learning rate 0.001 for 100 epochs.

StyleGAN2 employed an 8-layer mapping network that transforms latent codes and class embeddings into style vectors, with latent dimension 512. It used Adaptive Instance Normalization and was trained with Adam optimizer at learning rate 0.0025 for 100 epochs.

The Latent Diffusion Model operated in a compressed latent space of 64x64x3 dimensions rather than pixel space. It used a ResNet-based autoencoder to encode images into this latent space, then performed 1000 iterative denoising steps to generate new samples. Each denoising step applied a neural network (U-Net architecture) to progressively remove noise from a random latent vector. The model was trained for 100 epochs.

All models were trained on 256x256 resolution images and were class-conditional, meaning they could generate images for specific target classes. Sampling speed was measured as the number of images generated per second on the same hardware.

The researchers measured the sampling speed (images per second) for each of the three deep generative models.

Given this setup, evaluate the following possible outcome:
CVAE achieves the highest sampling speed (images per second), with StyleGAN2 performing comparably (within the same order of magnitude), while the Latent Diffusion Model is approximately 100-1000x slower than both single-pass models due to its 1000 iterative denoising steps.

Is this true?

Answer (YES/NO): NO